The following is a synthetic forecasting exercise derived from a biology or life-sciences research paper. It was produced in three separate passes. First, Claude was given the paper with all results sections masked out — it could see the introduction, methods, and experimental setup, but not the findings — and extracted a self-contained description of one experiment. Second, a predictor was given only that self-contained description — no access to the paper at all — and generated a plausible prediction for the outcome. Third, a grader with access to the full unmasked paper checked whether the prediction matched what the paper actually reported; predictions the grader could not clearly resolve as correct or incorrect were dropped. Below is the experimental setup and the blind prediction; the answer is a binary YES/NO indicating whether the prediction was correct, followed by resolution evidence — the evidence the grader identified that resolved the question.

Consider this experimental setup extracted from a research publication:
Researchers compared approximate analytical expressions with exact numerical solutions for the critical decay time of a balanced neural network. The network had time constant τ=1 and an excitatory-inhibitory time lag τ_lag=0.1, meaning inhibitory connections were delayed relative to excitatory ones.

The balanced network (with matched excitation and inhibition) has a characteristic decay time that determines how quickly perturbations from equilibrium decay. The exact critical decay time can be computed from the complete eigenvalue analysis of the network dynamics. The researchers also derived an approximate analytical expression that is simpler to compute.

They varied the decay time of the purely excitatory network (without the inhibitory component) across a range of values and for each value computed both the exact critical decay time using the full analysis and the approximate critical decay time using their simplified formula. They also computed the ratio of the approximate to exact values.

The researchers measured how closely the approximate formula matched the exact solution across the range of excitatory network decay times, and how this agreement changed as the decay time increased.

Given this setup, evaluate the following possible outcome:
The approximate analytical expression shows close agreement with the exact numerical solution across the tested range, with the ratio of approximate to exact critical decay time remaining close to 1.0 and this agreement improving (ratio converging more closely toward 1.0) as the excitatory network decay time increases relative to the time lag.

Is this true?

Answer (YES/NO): YES